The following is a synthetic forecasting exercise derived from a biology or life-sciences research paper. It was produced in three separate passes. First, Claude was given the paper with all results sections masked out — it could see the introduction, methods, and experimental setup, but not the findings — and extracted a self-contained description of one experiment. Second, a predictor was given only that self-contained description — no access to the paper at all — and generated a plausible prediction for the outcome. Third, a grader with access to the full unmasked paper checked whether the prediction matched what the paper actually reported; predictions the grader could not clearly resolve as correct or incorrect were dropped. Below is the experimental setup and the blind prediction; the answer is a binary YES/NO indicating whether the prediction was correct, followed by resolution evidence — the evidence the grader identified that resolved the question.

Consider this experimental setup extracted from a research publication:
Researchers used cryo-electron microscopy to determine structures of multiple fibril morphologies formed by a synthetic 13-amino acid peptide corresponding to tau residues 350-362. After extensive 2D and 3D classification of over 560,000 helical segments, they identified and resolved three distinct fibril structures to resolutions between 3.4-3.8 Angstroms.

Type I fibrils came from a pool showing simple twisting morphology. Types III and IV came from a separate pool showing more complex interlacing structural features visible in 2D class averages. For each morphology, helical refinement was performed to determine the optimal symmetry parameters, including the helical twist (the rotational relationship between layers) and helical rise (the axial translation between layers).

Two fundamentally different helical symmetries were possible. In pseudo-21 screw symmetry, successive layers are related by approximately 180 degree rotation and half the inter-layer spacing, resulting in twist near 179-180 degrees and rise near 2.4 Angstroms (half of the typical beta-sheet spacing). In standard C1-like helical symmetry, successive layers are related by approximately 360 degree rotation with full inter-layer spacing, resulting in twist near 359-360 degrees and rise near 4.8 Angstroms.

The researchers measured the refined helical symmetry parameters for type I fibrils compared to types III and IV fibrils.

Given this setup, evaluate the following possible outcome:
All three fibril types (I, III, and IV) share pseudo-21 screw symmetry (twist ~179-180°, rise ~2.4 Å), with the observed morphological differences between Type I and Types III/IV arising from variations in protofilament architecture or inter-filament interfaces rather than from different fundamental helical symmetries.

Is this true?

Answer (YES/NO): NO